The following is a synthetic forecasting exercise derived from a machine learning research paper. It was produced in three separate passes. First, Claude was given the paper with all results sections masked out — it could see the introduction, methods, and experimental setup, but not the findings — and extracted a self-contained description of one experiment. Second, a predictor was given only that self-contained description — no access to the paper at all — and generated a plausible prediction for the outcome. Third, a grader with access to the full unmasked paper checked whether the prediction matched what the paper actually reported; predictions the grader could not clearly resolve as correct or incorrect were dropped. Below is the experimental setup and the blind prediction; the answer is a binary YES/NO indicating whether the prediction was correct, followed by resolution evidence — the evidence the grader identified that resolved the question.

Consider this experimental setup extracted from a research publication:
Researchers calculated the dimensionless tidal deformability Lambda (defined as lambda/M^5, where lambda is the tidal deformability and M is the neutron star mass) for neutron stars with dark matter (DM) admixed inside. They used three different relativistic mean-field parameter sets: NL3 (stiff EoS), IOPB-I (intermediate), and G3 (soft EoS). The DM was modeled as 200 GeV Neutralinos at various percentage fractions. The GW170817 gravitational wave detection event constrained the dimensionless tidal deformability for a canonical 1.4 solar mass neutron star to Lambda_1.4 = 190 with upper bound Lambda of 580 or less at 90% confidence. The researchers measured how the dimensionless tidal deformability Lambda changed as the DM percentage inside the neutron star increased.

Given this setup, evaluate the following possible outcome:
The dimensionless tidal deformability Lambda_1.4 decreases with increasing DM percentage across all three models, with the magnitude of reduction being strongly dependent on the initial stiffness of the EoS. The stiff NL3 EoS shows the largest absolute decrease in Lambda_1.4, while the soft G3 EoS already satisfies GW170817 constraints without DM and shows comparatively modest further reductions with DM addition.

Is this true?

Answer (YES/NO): NO